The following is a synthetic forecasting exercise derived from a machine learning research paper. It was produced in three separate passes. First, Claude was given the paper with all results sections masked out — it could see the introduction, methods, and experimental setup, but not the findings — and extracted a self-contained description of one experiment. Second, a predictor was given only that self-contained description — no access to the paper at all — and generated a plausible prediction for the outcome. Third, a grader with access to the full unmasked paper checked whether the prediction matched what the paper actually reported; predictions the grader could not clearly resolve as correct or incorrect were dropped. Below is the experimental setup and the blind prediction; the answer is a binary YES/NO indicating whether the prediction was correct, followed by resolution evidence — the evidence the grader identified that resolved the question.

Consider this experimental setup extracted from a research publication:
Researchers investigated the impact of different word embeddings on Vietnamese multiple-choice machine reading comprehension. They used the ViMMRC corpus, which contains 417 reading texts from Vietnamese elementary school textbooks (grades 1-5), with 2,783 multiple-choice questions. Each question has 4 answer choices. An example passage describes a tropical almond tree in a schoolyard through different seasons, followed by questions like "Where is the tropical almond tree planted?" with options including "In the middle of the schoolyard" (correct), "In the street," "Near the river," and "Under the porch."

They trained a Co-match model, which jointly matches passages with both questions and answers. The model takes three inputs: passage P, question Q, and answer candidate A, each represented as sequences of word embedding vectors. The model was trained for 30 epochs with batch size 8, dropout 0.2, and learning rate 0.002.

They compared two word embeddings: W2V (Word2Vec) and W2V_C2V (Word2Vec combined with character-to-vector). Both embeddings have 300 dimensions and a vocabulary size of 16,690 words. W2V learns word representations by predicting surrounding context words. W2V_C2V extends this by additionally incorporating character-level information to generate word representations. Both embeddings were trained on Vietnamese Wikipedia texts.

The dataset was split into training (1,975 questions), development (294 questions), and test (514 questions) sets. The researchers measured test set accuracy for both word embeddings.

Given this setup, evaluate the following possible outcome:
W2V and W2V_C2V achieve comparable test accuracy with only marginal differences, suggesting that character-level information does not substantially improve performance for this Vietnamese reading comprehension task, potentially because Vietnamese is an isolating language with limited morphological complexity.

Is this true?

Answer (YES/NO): NO